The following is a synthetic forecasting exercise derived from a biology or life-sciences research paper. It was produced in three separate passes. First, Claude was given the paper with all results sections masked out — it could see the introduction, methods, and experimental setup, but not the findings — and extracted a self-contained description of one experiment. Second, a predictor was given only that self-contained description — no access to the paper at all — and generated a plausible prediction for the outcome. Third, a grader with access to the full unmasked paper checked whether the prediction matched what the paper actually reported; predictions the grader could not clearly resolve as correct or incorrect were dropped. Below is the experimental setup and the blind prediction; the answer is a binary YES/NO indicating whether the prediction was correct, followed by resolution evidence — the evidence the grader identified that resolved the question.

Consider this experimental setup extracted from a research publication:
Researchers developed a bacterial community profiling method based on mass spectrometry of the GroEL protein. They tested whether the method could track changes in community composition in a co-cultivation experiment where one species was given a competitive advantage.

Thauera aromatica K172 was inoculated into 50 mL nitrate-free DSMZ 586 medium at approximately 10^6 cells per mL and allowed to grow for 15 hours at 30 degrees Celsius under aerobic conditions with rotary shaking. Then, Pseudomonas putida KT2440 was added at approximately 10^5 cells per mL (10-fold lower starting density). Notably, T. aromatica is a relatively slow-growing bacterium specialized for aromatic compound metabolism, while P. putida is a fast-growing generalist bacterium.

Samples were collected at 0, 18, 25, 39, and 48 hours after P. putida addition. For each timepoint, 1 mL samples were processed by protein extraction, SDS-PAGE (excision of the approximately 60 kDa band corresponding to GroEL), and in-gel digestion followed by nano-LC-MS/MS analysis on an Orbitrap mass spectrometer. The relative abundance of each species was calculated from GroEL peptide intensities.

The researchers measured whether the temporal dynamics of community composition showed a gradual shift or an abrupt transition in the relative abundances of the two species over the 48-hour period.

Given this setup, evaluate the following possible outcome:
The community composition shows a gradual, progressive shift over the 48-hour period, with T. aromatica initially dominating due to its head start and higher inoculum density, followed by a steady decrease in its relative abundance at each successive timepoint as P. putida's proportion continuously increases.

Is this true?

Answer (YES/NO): NO